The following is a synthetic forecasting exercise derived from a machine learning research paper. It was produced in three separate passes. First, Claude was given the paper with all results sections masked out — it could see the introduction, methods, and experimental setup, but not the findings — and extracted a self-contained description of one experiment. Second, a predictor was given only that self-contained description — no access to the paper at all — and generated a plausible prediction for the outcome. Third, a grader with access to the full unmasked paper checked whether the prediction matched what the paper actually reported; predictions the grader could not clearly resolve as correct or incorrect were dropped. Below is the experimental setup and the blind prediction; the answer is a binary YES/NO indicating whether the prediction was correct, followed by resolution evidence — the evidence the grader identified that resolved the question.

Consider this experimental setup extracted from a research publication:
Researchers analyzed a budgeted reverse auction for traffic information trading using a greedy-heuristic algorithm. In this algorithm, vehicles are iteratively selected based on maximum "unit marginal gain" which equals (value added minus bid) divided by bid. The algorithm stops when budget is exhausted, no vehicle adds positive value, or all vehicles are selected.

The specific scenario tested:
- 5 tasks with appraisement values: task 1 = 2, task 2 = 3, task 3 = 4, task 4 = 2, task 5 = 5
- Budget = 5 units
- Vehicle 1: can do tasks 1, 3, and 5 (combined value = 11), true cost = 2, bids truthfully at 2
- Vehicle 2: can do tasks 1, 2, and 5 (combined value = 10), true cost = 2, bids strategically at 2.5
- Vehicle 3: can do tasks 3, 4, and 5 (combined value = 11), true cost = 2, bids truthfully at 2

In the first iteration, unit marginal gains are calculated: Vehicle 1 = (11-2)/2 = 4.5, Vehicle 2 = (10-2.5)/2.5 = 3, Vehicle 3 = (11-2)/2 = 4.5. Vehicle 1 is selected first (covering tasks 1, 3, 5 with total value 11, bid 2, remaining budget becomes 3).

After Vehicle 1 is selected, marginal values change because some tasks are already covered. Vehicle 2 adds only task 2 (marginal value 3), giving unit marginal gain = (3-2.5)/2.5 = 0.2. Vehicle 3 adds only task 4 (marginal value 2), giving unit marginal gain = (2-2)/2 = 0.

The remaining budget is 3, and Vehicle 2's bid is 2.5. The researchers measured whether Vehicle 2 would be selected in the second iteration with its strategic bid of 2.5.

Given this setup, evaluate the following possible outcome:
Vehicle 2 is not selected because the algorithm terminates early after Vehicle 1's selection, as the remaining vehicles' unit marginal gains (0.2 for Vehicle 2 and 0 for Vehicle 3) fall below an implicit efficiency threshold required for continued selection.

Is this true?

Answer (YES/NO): NO